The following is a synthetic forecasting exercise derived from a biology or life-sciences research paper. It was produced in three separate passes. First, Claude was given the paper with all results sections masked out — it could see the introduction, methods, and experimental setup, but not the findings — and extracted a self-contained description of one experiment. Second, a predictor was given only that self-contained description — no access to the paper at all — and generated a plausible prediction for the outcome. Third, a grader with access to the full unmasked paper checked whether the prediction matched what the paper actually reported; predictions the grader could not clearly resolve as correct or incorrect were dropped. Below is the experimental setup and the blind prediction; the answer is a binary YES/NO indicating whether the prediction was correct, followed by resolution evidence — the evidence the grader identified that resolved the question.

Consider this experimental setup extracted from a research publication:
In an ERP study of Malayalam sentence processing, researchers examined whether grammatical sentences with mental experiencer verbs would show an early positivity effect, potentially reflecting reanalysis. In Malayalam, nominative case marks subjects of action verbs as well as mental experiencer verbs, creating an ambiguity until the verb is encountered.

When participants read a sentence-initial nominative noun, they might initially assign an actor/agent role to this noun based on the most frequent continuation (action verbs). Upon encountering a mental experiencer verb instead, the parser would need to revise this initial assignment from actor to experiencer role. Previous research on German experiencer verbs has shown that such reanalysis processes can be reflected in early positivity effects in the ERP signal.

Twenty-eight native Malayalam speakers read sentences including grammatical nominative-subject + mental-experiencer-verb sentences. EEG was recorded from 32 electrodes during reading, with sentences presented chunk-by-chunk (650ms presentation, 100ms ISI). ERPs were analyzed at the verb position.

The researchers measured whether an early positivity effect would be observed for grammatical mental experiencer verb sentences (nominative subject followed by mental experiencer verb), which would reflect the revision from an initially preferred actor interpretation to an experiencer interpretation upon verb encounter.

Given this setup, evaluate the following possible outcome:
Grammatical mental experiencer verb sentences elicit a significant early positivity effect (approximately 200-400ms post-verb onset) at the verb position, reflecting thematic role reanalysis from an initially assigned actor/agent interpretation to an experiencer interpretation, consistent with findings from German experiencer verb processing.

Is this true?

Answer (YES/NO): NO